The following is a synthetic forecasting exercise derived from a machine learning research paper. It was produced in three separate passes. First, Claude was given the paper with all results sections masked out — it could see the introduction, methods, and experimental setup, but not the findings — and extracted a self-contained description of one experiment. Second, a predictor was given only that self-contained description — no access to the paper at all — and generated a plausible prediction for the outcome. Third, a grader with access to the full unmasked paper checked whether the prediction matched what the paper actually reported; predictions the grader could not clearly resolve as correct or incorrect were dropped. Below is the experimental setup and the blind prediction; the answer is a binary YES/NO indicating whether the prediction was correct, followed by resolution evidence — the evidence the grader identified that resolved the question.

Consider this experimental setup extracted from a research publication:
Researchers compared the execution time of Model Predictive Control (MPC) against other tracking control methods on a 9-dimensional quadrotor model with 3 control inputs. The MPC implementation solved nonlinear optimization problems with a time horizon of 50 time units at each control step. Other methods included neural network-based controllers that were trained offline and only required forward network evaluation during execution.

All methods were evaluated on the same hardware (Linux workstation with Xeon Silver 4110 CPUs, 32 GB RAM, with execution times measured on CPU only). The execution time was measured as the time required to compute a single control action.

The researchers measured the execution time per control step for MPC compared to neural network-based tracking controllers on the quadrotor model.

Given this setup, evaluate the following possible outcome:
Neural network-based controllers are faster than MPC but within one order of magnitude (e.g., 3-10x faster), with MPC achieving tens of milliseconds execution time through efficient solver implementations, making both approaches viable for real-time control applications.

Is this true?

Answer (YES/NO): NO